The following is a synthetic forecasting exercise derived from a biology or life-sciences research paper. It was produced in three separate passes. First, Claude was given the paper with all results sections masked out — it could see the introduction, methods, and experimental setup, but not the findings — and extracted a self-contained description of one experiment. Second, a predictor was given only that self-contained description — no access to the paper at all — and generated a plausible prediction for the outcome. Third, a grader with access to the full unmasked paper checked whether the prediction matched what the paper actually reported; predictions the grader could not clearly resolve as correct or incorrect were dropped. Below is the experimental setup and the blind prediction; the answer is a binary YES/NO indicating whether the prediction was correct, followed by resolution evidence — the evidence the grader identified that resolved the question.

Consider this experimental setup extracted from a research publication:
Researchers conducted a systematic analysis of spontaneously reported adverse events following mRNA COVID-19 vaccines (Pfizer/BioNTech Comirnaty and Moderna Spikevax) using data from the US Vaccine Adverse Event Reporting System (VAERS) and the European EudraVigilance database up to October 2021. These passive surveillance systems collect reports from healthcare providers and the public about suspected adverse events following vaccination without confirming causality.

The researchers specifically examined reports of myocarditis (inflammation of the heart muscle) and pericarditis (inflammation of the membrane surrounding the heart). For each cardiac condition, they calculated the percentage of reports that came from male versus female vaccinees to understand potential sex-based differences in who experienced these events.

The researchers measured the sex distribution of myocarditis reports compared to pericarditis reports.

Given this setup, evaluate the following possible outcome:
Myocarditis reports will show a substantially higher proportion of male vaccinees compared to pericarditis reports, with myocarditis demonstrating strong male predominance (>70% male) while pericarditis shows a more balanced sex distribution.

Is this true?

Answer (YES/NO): YES